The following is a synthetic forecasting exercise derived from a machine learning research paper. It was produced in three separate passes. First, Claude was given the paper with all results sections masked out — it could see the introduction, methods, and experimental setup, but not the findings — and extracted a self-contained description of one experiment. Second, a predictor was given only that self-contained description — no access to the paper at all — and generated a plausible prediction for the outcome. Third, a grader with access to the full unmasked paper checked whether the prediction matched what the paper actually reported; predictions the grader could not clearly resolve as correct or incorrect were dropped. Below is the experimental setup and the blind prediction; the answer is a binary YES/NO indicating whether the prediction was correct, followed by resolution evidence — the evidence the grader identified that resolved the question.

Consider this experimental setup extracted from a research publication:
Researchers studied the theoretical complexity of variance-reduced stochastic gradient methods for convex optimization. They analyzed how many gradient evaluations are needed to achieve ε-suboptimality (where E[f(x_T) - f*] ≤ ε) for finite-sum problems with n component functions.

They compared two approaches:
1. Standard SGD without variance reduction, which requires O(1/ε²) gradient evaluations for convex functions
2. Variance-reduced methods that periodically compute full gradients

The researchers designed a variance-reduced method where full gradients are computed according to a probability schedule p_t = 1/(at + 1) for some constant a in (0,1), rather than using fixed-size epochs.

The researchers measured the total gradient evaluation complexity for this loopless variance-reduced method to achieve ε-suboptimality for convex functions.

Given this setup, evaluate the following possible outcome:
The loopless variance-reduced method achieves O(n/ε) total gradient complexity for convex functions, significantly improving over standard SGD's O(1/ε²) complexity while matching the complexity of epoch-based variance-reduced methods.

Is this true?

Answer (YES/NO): NO